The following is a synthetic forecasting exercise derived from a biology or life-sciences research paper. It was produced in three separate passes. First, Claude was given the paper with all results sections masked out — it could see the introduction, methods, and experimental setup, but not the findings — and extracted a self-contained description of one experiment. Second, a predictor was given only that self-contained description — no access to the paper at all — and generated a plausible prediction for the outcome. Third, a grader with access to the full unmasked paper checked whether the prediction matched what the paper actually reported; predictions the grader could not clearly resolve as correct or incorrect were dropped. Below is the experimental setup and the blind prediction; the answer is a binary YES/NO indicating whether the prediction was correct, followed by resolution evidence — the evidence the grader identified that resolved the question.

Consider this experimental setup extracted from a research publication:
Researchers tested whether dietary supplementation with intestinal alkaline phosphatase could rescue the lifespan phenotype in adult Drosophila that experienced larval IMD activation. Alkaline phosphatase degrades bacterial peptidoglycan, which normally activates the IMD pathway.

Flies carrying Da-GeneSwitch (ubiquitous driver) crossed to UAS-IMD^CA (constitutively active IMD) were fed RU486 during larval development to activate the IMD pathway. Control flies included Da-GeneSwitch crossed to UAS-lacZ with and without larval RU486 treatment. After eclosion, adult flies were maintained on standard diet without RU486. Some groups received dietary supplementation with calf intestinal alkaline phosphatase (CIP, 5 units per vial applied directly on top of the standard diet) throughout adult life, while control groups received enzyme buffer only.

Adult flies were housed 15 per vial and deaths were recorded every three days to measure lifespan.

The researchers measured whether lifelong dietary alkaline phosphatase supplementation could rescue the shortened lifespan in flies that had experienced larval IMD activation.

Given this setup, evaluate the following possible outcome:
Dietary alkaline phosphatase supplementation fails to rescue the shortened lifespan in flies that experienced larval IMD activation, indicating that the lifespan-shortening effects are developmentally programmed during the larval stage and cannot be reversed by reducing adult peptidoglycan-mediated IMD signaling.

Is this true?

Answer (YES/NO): NO